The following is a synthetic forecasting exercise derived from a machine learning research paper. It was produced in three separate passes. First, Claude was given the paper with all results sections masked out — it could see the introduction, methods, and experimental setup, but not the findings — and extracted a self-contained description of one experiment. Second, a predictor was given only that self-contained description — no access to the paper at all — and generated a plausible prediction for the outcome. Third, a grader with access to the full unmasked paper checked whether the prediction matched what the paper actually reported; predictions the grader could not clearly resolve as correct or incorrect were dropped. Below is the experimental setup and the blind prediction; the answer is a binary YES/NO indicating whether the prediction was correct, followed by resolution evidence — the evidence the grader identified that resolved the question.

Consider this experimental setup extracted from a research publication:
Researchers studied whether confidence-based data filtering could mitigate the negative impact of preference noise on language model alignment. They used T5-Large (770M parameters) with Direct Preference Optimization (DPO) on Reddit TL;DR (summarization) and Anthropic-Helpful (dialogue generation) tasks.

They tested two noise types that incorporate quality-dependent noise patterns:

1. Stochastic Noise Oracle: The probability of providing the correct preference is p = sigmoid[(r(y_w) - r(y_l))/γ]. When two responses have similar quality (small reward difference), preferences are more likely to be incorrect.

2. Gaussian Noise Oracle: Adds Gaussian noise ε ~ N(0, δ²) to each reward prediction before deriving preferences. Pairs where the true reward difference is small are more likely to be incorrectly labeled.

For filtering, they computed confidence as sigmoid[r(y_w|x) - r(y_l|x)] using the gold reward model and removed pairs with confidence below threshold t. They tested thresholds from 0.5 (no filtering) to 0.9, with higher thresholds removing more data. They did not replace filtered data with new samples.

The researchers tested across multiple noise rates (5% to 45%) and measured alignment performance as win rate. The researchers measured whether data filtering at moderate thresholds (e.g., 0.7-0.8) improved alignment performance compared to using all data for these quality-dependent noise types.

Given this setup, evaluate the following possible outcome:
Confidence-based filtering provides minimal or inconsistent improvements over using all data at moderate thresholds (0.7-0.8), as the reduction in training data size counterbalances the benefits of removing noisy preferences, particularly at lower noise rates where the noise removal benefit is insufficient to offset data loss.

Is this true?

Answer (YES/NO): NO